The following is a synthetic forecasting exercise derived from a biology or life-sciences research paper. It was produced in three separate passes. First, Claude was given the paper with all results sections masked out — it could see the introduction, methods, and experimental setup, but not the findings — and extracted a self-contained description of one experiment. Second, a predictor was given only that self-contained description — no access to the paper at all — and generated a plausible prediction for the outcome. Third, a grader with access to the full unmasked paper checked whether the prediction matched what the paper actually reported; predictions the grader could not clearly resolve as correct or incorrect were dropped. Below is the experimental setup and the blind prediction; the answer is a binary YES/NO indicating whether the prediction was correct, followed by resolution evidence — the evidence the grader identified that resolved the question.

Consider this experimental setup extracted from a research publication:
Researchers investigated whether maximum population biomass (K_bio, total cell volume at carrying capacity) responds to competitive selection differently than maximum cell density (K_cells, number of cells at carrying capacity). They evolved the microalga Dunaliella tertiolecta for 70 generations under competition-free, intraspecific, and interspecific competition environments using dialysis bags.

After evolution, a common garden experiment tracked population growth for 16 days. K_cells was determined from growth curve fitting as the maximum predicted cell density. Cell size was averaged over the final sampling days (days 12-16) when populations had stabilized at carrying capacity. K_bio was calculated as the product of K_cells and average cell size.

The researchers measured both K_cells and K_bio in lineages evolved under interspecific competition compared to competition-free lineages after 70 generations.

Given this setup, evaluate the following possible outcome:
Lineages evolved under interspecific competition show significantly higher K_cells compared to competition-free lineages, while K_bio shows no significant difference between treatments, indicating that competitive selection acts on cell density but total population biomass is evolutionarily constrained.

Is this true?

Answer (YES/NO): NO